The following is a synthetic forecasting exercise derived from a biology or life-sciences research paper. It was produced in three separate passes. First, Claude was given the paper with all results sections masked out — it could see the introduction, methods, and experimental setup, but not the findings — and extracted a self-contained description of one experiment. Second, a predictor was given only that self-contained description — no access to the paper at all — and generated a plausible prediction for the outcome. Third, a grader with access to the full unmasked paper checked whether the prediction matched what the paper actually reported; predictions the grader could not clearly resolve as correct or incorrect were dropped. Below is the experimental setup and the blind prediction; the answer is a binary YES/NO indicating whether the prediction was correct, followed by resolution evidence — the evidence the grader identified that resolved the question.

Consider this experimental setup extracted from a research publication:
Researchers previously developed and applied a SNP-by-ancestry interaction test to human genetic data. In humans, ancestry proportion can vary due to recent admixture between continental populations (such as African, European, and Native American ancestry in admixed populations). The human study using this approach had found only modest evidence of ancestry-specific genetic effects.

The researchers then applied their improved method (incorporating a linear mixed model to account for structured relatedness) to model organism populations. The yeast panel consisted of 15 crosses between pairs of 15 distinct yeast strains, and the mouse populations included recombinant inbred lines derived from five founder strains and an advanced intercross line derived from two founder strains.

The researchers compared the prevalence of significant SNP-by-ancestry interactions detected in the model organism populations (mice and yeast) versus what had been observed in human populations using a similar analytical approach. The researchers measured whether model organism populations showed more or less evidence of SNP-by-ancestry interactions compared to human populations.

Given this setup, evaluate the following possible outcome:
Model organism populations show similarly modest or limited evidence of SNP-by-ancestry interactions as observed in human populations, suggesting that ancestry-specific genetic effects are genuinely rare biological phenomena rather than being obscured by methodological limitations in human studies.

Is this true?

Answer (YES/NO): NO